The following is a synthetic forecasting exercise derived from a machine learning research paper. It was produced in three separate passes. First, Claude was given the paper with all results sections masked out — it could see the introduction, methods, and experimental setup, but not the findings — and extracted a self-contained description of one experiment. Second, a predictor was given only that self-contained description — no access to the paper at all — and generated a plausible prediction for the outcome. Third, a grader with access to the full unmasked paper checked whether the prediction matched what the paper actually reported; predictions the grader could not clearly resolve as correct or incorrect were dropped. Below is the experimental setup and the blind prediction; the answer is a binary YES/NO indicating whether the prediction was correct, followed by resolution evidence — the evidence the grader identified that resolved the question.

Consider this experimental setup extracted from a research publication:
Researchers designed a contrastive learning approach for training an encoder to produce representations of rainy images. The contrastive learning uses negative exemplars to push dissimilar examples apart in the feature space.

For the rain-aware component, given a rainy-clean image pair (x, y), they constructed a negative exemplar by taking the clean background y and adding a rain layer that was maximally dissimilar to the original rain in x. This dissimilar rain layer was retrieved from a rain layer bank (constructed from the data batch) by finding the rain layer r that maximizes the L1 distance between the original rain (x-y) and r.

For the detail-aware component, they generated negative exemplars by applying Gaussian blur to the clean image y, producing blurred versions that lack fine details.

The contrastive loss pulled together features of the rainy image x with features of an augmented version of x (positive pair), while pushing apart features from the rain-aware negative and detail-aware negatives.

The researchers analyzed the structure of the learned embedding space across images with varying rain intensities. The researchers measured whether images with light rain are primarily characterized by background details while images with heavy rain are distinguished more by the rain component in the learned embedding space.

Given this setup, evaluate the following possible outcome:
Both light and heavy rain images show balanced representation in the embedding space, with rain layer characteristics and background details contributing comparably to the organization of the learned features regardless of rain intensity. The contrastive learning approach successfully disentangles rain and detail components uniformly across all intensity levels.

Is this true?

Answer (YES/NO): NO